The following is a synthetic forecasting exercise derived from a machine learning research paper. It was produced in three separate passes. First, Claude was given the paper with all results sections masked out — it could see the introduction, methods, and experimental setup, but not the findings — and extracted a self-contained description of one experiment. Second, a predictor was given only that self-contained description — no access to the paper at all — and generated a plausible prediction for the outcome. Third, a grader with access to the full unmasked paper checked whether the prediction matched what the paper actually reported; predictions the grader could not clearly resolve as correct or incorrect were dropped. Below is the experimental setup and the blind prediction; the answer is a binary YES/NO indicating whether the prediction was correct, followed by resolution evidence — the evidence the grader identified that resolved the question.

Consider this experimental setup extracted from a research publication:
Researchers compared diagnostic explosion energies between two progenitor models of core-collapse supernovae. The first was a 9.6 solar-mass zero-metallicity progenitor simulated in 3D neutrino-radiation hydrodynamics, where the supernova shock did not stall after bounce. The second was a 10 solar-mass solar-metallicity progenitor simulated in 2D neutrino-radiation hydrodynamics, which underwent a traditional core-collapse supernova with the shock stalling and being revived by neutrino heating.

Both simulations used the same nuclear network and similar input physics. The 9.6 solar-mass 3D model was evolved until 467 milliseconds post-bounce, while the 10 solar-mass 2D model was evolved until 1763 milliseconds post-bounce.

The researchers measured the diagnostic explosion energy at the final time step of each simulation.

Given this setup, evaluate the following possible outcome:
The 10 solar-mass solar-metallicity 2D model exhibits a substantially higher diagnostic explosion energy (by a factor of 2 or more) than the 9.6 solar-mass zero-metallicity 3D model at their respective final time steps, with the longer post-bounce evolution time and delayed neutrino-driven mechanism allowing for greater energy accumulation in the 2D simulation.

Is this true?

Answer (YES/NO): NO